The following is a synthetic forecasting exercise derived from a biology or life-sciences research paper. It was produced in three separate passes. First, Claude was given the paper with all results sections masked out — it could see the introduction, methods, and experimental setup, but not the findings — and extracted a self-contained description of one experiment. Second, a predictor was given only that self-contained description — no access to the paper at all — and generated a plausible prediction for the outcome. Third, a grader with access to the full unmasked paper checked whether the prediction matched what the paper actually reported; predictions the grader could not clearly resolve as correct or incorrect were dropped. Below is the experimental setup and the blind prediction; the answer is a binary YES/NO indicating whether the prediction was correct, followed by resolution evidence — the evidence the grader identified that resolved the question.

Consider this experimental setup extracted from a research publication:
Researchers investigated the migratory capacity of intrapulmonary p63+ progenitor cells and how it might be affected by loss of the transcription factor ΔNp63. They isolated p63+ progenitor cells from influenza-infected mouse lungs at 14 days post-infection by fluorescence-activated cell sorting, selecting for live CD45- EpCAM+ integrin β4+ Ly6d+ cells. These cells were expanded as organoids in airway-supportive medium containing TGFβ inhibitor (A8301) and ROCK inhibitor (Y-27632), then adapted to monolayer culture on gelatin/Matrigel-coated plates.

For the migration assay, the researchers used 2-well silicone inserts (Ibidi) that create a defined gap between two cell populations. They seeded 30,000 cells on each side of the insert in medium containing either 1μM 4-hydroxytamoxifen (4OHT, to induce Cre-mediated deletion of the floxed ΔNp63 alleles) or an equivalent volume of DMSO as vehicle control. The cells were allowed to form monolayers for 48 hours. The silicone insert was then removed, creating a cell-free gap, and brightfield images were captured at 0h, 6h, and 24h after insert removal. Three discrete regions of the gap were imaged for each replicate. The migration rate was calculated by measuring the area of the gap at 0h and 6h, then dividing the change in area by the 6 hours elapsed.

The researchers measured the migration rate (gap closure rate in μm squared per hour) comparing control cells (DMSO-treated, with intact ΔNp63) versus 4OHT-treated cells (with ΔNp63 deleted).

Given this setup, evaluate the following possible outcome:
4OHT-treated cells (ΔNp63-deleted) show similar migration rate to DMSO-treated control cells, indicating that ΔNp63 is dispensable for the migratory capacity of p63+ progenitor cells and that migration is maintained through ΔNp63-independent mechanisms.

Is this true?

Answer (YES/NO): NO